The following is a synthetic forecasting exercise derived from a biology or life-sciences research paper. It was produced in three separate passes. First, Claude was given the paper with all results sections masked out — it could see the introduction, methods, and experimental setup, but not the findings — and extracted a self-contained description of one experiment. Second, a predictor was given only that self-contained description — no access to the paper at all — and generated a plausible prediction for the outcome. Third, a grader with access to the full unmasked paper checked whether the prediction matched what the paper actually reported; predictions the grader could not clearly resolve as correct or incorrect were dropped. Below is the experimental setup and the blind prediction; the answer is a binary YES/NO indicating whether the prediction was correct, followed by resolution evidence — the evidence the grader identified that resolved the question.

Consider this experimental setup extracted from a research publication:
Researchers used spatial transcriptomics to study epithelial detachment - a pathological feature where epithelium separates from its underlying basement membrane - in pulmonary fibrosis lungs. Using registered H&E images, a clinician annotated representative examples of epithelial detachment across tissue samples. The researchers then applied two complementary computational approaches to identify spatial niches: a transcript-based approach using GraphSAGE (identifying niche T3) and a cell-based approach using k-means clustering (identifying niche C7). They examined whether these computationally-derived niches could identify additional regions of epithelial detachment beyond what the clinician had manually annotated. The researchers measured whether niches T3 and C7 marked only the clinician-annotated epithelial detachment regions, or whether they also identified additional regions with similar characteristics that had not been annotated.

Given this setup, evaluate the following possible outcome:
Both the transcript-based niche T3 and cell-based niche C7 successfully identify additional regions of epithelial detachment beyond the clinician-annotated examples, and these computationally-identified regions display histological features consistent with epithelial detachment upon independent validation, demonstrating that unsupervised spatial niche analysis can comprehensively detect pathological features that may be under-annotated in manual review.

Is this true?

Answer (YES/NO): YES